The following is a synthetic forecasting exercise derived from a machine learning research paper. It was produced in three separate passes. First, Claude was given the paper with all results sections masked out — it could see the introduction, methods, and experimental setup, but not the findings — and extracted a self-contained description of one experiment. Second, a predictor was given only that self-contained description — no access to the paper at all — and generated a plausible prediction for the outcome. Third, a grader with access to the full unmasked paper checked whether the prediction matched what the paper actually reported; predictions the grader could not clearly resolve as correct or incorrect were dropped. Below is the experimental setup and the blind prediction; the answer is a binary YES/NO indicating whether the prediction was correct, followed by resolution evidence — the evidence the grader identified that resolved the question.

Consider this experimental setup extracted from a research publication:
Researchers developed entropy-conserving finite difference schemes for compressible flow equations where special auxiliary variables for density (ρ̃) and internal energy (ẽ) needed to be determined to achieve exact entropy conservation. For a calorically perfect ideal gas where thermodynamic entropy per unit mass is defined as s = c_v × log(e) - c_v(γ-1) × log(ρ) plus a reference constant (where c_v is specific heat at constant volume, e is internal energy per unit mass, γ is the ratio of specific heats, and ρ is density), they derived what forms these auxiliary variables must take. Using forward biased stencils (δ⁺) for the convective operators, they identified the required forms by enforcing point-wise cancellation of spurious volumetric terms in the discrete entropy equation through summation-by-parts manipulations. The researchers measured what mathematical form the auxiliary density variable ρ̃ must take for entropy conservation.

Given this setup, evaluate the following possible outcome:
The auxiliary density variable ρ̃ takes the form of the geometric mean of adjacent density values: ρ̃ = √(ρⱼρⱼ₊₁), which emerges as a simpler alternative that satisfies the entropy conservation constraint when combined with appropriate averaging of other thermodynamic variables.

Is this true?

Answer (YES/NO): NO